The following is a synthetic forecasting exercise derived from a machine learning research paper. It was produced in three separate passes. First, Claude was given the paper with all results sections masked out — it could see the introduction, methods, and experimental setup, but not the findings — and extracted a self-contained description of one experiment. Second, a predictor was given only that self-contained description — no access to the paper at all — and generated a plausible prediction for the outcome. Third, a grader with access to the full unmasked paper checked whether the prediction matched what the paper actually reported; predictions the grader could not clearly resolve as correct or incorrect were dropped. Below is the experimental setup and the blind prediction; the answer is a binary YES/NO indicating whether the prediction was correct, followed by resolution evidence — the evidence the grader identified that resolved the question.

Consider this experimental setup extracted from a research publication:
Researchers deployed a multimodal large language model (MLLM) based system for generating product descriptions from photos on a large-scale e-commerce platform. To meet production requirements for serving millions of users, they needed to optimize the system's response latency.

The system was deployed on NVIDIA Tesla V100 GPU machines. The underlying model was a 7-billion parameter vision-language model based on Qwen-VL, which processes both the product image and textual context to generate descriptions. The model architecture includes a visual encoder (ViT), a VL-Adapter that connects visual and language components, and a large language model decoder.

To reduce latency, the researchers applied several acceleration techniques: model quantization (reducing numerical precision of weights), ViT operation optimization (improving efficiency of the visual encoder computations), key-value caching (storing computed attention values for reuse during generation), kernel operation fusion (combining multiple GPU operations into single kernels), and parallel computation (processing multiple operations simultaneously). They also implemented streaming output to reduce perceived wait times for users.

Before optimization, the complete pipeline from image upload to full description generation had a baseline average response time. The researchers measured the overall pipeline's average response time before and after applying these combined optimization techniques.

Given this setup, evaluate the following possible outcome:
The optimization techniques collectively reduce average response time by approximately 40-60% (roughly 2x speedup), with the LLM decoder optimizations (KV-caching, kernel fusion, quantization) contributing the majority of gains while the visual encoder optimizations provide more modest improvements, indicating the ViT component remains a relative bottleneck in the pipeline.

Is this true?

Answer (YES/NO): NO